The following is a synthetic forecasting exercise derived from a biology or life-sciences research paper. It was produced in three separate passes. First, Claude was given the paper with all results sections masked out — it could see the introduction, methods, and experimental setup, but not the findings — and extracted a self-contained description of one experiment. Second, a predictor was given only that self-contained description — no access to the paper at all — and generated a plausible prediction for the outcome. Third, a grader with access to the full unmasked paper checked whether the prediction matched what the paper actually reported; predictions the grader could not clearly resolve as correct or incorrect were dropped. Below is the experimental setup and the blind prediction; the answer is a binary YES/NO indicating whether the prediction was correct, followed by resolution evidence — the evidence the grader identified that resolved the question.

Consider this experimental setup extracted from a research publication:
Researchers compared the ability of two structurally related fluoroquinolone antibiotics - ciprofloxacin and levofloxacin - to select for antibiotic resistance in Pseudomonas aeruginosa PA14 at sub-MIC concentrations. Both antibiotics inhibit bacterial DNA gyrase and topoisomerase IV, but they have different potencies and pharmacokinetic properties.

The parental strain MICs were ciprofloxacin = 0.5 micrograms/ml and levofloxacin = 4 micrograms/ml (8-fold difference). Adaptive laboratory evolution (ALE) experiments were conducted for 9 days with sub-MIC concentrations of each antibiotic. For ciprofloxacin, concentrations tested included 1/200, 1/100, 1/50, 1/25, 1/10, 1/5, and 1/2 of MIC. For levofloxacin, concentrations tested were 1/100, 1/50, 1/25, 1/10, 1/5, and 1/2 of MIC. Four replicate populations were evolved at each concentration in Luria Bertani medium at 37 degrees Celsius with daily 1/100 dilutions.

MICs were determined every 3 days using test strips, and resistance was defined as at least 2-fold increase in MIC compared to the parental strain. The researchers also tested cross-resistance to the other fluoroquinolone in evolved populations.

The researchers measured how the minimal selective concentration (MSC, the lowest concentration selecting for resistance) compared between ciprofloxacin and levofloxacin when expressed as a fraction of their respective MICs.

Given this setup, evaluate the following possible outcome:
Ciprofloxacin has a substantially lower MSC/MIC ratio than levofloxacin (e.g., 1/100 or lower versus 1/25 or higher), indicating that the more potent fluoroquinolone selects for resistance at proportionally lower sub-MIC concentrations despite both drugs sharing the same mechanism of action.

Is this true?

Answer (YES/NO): NO